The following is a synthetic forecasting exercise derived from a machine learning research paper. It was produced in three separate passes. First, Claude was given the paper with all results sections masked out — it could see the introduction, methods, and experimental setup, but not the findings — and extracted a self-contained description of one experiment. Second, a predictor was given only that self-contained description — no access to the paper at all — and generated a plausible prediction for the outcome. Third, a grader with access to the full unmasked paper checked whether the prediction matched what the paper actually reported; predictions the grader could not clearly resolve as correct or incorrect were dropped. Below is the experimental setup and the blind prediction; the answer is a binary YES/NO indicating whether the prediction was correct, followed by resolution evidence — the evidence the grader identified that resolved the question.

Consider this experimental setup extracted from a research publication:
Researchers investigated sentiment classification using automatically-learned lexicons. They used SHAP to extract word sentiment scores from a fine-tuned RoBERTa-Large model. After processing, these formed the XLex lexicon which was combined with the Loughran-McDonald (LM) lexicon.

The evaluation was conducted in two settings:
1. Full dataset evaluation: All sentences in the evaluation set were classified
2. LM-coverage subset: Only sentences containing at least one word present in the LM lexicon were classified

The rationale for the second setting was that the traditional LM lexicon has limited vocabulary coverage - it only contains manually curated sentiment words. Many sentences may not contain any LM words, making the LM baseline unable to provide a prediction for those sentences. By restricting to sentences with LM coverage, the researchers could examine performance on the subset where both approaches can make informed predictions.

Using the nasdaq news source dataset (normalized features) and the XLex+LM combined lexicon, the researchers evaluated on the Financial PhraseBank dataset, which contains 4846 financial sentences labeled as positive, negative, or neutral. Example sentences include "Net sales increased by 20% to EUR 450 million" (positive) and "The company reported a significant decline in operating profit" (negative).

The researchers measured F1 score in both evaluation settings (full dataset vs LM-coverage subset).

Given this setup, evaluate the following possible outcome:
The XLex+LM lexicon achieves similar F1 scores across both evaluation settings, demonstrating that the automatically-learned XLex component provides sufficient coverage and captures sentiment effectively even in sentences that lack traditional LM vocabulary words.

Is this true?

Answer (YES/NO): YES